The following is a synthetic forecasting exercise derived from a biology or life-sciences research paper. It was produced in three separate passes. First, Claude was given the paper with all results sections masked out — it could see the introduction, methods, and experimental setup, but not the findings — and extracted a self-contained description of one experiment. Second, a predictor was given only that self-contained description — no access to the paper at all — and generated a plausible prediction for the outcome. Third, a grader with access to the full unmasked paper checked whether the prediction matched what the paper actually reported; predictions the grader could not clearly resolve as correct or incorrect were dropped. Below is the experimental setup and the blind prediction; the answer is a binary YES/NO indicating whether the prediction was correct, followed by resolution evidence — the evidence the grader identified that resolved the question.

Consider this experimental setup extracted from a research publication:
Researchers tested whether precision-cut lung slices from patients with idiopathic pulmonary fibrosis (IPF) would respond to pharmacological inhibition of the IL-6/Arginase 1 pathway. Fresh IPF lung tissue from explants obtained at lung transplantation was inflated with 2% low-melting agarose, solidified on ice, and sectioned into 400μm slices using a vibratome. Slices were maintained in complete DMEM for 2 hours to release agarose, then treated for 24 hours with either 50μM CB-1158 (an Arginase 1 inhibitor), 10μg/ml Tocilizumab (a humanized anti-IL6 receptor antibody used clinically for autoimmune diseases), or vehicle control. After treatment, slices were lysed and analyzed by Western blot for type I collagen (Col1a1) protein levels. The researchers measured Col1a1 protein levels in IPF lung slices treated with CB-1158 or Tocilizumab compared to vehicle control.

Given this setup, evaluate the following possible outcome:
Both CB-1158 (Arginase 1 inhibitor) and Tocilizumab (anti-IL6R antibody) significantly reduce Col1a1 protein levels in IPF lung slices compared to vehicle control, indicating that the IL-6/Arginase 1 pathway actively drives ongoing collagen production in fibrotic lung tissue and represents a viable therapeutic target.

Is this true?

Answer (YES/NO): YES